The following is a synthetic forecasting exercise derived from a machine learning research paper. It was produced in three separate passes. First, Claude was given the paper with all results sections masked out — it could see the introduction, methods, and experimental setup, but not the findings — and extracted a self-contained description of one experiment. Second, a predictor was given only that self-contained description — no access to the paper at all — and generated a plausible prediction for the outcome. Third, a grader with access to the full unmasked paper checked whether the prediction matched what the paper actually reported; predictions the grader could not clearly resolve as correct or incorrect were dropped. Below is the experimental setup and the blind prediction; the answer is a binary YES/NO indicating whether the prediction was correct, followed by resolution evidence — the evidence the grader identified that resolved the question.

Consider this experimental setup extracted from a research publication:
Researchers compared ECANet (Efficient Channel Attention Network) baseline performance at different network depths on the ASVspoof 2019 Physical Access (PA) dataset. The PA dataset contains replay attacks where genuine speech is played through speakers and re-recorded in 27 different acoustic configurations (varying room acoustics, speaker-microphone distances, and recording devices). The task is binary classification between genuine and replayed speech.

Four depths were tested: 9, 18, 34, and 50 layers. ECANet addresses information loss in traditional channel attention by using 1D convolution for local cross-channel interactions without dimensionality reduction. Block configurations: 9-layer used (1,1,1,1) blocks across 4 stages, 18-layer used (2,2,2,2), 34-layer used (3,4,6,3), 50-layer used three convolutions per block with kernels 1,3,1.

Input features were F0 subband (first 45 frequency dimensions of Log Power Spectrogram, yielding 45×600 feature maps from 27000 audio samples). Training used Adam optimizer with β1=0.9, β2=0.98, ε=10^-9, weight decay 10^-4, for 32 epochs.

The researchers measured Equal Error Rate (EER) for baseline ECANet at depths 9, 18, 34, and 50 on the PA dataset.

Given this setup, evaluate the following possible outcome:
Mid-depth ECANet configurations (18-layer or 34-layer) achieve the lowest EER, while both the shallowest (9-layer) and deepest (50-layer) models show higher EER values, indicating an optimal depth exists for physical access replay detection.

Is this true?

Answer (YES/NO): NO